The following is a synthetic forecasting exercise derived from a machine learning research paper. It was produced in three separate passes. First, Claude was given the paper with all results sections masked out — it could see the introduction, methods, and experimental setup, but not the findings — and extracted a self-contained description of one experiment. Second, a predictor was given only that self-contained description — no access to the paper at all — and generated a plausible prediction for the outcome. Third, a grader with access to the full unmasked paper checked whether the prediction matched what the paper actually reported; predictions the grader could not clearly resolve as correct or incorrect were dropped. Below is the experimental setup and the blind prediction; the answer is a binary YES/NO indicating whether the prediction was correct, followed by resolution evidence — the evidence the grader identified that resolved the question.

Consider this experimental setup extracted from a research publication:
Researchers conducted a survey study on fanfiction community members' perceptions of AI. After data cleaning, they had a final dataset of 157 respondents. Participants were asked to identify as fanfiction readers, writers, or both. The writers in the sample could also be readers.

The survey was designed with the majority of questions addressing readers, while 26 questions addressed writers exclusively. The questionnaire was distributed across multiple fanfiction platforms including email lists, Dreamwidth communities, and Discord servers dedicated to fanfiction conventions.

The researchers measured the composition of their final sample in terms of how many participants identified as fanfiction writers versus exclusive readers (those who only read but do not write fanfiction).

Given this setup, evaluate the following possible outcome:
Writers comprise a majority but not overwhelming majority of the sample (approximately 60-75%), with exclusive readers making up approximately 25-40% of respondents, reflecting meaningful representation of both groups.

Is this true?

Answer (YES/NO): NO